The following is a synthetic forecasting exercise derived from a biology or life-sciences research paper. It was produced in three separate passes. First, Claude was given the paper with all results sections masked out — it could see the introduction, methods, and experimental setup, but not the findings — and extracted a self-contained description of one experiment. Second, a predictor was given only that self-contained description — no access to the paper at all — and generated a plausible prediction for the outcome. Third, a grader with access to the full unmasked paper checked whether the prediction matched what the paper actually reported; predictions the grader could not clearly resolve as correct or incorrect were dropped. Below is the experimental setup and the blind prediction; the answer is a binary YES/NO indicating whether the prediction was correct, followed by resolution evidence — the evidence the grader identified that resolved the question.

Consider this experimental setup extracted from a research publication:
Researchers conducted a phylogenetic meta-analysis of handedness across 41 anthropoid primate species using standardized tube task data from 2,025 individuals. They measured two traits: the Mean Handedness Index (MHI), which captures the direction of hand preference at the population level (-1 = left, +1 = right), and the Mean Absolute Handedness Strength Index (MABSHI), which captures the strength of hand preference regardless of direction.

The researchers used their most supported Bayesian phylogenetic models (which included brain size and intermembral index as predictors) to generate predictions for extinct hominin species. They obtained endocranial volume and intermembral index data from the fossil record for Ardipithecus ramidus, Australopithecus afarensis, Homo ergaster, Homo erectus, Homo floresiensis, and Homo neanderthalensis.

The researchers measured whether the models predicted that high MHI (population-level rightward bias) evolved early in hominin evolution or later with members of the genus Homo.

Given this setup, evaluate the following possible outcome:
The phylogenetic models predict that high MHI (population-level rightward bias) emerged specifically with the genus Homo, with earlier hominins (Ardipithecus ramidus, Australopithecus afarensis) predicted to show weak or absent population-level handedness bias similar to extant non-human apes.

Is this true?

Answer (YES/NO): YES